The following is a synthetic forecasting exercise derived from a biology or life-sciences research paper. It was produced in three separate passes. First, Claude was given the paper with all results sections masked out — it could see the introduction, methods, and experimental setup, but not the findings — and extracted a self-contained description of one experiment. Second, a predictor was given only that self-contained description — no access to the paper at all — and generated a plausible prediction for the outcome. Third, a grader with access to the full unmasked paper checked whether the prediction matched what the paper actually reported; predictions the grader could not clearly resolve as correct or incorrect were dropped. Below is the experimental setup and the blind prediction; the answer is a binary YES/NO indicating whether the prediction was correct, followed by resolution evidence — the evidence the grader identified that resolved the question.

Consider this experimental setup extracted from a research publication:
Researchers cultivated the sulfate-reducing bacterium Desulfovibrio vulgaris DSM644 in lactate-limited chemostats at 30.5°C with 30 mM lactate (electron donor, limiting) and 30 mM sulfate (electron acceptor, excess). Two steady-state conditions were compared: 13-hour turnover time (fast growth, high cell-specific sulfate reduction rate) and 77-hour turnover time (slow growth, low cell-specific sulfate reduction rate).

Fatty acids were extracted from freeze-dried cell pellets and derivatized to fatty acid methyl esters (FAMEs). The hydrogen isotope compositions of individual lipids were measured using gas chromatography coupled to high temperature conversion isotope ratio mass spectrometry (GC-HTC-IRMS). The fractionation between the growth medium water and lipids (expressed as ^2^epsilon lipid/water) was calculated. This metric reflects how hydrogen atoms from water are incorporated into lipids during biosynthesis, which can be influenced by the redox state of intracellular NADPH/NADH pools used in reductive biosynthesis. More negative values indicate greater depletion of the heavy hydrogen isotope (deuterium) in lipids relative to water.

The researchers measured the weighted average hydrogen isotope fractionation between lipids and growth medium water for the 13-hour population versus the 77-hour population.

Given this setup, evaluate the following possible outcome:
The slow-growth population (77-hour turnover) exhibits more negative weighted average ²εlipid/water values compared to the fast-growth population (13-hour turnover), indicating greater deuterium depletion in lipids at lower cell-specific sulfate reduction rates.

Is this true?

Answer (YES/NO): NO